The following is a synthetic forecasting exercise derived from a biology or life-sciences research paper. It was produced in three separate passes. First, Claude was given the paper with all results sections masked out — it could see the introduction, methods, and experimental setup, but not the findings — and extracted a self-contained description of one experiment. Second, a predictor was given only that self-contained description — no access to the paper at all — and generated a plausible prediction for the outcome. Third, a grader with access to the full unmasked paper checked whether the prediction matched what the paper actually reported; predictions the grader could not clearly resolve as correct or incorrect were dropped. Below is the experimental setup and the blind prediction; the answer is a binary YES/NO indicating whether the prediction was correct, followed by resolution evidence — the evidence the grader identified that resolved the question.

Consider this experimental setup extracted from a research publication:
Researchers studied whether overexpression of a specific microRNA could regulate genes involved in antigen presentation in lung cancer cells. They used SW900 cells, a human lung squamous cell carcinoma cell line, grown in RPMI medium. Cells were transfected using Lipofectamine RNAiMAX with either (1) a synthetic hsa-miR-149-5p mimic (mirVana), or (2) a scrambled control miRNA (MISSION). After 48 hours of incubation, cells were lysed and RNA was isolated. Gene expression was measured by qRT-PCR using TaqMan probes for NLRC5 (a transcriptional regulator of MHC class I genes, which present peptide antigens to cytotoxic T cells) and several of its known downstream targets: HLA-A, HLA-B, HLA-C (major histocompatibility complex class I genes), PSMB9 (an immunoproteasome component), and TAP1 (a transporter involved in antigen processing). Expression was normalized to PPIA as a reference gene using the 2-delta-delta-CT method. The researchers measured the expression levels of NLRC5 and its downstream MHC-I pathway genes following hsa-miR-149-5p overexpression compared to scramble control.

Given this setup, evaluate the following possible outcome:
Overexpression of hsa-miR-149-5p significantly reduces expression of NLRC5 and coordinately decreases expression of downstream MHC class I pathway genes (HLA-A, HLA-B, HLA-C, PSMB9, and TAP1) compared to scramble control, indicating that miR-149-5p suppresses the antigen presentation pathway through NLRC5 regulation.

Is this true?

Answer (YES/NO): NO